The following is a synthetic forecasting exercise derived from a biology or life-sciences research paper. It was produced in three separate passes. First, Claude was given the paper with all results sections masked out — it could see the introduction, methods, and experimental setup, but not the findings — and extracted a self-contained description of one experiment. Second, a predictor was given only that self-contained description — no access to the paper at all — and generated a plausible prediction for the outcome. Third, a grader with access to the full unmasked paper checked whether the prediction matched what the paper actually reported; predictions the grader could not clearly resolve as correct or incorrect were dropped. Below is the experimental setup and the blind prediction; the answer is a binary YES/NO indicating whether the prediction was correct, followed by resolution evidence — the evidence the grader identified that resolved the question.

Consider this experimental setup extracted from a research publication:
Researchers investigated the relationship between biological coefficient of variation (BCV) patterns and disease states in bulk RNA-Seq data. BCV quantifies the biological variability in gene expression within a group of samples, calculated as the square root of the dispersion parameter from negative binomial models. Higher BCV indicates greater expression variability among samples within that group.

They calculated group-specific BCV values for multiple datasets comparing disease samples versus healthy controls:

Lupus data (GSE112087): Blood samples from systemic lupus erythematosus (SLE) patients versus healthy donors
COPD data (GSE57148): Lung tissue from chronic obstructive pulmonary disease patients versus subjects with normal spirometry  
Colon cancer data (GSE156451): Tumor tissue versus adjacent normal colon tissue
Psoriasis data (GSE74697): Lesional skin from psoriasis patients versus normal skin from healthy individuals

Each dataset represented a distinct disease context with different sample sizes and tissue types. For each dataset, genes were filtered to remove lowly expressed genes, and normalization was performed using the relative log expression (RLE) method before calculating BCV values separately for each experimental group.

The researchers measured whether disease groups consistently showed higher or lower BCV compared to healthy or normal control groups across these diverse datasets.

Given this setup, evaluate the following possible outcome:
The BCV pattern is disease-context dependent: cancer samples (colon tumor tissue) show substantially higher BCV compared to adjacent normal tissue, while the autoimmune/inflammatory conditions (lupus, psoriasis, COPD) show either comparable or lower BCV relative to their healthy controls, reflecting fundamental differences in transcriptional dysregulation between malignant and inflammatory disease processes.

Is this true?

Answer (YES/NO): NO